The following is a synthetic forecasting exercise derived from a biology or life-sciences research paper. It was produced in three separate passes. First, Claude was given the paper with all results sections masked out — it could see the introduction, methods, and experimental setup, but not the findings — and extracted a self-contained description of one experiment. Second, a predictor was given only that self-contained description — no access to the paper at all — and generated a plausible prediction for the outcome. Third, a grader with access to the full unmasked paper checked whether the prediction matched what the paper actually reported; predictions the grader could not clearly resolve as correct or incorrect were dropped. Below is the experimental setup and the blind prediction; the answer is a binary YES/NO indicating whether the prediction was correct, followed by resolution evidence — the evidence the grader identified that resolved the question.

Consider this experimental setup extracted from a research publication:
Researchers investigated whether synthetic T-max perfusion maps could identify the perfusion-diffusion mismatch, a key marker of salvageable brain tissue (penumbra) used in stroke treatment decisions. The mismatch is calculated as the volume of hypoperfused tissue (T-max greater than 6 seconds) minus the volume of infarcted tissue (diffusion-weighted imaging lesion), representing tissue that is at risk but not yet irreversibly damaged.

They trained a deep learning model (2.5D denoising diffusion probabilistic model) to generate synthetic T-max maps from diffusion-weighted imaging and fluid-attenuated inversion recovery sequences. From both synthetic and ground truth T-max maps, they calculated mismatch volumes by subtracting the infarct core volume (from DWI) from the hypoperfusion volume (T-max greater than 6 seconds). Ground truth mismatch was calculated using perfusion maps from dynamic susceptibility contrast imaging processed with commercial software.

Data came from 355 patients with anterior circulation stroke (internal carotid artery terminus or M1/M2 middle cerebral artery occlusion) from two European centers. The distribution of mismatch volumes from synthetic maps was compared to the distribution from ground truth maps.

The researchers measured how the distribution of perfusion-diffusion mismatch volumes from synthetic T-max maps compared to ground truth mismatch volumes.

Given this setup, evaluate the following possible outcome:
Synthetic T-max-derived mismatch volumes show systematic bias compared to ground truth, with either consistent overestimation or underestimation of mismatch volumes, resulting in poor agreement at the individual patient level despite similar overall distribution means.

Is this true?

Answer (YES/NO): NO